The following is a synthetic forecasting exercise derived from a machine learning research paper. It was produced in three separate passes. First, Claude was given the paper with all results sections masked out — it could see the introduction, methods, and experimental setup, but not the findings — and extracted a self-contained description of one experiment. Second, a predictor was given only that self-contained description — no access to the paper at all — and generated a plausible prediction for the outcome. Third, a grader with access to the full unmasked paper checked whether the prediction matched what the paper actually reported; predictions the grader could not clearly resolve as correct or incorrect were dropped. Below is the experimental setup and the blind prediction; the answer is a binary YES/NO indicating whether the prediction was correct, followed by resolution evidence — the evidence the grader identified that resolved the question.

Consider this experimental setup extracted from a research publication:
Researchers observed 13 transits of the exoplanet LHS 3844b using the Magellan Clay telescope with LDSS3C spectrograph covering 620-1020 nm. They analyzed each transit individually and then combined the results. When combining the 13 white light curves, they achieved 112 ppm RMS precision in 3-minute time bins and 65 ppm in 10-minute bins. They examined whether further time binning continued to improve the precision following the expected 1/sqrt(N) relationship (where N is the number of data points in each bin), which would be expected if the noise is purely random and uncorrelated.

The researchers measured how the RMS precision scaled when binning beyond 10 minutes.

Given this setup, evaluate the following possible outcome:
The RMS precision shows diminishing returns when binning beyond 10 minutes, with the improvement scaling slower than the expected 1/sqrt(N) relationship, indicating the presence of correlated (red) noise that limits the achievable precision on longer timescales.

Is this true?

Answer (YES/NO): YES